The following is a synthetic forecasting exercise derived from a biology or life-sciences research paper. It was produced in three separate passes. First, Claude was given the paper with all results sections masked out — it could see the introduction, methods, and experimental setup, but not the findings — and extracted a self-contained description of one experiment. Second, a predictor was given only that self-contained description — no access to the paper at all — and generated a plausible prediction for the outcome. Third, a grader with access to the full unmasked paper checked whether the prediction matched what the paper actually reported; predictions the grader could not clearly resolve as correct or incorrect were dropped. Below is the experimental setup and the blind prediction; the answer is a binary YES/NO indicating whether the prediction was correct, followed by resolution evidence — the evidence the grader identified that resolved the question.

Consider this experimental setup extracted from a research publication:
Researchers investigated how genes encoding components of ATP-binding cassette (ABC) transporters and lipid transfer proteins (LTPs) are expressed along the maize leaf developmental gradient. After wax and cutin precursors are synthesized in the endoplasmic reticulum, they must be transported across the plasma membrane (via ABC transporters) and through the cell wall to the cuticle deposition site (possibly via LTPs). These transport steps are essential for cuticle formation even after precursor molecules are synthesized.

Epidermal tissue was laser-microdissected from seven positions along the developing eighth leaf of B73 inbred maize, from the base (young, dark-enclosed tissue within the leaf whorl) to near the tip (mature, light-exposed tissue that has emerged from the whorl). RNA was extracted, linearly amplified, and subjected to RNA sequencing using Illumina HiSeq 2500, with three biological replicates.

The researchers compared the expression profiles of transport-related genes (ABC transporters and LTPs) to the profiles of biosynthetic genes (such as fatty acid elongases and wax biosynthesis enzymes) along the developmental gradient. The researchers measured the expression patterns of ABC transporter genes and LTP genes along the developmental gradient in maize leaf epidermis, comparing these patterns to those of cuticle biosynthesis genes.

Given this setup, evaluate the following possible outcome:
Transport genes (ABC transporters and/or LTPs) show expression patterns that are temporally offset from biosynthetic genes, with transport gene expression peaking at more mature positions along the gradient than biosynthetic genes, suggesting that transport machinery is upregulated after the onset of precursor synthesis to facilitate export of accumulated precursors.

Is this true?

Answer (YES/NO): NO